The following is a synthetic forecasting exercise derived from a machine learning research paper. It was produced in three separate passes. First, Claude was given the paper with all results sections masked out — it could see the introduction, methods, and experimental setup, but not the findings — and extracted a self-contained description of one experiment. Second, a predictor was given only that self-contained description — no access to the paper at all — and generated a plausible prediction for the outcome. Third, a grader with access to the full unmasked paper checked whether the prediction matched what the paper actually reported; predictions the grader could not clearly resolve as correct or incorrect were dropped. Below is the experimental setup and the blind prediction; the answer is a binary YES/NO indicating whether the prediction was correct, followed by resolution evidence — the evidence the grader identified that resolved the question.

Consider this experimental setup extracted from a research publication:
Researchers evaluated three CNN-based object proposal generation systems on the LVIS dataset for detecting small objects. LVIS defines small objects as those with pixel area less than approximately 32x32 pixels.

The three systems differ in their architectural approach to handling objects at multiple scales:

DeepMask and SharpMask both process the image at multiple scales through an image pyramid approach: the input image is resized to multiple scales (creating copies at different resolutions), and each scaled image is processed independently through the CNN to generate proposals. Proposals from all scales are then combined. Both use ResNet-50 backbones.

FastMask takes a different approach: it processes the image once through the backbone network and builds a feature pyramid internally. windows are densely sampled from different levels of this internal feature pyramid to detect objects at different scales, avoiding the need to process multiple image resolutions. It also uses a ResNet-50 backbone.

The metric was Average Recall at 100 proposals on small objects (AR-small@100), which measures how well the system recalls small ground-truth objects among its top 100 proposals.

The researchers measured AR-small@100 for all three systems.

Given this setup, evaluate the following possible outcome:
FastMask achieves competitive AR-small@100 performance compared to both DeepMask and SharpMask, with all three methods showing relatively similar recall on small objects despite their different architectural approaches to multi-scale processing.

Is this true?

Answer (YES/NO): NO